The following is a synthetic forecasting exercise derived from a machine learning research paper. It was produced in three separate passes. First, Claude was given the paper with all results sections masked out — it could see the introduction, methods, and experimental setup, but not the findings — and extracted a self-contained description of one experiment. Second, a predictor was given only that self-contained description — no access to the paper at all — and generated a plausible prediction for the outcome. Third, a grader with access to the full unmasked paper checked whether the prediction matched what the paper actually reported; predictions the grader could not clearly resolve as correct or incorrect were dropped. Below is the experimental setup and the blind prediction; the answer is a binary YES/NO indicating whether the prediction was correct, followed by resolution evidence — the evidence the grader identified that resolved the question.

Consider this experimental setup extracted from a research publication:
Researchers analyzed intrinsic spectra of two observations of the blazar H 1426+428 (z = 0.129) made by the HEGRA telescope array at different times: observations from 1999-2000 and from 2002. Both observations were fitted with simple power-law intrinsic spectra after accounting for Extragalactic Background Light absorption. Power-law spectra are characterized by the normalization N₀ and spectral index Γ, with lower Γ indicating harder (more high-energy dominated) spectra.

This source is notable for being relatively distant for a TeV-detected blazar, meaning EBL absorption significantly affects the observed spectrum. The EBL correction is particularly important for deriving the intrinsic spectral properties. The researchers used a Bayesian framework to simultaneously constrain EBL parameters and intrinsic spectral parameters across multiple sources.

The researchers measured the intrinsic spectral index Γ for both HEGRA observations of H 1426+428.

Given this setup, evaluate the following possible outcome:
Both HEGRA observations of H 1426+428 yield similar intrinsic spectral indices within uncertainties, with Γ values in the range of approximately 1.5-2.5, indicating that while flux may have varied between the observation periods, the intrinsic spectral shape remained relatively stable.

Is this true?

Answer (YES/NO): NO